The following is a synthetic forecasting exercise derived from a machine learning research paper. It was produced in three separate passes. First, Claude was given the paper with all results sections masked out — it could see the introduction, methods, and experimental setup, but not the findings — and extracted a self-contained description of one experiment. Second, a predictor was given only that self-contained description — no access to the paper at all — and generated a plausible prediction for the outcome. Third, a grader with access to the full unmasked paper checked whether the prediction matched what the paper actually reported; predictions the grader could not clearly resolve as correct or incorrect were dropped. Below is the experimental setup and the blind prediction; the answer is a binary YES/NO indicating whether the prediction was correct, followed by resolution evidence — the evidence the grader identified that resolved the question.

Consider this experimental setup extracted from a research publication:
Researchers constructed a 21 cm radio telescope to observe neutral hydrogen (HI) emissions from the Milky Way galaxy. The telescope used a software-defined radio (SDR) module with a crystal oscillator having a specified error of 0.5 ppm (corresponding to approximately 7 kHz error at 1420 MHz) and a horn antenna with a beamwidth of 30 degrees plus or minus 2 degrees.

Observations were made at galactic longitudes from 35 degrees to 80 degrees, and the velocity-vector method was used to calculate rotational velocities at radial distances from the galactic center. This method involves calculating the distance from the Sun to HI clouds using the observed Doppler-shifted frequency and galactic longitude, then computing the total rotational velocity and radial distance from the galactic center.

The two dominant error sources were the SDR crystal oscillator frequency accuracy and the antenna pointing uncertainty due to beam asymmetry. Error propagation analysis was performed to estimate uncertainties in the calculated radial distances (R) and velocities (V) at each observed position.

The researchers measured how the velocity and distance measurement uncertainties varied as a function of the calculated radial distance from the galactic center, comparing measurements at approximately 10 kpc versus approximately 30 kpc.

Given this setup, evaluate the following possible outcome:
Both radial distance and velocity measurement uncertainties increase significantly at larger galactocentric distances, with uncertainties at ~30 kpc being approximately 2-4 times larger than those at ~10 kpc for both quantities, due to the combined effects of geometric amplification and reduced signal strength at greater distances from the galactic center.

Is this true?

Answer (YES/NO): NO